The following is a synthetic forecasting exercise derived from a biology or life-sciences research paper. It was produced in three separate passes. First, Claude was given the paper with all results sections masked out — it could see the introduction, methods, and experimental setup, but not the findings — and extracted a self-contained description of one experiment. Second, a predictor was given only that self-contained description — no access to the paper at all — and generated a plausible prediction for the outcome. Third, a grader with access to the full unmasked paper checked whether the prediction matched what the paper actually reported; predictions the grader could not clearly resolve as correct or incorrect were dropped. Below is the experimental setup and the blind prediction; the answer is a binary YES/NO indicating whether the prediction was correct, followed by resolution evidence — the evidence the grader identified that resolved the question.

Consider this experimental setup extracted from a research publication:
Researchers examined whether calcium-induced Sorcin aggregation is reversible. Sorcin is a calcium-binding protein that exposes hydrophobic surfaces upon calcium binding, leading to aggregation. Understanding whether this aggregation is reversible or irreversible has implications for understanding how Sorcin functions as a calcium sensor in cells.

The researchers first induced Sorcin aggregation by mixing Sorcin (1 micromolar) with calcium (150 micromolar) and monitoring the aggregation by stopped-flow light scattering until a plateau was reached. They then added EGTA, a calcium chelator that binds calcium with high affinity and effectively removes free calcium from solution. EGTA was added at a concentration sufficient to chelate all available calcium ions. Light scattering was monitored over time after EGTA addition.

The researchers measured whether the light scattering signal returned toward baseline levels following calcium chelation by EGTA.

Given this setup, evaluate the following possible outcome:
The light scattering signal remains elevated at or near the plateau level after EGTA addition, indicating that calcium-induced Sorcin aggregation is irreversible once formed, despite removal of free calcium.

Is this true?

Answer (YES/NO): NO